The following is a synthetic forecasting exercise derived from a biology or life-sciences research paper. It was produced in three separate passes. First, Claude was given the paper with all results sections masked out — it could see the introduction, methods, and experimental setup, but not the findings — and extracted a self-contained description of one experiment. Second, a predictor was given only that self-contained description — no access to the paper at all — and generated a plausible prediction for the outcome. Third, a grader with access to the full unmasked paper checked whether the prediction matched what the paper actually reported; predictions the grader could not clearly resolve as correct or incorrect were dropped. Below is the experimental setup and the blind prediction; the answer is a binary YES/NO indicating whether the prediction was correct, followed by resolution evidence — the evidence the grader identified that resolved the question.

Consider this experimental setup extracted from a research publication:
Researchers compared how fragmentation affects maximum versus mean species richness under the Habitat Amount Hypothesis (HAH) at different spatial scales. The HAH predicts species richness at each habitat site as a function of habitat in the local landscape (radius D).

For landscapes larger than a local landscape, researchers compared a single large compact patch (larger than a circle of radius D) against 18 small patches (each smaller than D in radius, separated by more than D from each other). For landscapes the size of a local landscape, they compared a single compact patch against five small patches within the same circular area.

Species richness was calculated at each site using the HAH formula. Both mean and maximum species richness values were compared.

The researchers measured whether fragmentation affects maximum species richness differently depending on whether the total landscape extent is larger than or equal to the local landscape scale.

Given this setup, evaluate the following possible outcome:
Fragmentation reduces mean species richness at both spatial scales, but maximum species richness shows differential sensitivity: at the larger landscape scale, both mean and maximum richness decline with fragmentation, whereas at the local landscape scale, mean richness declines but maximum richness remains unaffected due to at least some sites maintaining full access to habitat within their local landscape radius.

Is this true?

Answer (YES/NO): YES